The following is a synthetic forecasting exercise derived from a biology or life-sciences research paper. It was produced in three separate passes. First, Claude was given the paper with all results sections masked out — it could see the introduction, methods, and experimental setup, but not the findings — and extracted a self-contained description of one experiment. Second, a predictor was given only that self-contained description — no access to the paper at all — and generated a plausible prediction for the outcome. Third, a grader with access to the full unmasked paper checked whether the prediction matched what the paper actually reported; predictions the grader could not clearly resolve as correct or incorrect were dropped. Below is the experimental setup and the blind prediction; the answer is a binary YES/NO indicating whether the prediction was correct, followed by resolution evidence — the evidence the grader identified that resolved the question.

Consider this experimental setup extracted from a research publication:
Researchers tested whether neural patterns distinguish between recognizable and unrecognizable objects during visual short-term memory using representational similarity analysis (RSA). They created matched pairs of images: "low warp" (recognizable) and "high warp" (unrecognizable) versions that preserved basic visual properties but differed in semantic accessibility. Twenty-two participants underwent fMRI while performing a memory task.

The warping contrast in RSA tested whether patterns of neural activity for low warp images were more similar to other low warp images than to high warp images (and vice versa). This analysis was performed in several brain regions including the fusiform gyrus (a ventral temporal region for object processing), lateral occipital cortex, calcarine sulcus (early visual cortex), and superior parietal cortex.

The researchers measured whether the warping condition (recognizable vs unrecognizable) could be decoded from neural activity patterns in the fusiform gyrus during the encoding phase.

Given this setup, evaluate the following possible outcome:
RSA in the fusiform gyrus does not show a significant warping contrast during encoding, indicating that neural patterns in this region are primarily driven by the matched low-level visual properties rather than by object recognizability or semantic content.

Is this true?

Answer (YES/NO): NO